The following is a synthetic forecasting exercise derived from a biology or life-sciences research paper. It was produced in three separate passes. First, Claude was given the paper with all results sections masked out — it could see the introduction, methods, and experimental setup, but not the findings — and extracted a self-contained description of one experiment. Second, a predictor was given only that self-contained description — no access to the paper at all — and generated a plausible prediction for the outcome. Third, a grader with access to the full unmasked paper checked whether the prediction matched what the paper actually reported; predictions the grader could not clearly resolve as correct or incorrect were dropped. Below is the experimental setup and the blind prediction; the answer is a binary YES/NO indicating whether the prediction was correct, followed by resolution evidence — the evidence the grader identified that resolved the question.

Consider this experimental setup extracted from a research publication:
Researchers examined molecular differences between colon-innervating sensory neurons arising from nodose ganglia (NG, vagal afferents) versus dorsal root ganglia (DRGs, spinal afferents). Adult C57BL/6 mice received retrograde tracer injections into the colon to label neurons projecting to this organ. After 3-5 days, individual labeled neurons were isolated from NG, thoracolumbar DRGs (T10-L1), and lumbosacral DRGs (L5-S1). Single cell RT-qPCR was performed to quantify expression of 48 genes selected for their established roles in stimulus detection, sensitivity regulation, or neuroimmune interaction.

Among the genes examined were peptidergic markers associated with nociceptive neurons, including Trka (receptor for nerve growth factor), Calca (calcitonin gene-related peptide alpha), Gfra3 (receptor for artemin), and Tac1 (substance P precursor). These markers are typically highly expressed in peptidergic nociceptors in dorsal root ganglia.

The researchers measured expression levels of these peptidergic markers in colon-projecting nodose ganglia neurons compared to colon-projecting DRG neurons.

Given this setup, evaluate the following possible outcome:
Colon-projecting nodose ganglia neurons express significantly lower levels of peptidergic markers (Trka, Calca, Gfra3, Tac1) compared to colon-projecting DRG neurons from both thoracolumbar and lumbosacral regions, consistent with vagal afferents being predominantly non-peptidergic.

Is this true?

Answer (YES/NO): YES